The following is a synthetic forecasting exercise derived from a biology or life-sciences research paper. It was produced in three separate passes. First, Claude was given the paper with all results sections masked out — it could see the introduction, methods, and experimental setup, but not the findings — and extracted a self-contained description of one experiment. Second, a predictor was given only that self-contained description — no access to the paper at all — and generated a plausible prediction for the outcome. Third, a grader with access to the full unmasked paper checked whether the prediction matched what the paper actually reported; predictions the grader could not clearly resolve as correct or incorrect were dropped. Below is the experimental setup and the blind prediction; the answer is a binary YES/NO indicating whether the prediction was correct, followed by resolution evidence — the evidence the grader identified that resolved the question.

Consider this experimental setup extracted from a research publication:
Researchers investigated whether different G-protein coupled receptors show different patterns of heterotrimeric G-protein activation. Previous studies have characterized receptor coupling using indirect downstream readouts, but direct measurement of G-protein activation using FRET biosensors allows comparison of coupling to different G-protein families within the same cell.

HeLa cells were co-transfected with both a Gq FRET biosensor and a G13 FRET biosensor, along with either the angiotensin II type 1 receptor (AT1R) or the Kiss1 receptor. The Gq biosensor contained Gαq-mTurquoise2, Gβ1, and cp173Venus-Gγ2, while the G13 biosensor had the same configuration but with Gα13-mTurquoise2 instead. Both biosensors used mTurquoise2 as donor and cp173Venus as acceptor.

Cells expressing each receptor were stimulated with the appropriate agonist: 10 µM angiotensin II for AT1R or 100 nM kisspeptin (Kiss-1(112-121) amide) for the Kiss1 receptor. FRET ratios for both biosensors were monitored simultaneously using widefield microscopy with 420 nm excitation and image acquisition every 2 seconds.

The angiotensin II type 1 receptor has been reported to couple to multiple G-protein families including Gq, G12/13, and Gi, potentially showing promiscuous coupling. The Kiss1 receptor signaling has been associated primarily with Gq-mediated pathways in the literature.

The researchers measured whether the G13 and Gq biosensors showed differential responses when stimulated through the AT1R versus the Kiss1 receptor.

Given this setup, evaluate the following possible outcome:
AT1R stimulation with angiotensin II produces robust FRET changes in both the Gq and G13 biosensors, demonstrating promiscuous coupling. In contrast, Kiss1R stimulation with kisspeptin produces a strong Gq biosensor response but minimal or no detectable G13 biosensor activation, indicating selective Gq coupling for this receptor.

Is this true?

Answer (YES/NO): NO